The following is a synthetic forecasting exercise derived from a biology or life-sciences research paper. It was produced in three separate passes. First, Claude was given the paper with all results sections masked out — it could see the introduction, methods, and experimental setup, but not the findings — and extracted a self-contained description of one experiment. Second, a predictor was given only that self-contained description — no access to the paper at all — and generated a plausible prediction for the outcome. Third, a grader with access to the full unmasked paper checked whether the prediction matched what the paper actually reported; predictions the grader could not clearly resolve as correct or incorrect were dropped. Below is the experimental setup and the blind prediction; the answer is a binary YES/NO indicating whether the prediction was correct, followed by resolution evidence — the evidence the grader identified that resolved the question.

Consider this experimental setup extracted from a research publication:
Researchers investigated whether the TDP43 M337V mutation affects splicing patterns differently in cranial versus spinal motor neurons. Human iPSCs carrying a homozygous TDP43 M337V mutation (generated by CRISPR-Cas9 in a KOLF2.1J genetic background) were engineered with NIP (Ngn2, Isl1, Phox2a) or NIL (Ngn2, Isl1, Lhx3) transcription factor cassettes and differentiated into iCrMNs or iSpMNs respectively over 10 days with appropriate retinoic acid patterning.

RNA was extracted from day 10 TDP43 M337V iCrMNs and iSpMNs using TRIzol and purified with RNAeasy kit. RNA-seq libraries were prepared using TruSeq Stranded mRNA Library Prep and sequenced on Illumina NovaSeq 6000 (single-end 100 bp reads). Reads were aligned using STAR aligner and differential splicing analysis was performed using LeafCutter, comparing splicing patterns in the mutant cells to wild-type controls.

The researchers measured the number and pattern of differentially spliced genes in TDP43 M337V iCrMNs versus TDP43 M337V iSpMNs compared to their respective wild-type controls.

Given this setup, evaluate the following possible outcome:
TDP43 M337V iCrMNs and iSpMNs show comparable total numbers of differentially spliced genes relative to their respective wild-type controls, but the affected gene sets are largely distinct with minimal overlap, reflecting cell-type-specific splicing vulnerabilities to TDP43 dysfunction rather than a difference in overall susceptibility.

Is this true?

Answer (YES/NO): YES